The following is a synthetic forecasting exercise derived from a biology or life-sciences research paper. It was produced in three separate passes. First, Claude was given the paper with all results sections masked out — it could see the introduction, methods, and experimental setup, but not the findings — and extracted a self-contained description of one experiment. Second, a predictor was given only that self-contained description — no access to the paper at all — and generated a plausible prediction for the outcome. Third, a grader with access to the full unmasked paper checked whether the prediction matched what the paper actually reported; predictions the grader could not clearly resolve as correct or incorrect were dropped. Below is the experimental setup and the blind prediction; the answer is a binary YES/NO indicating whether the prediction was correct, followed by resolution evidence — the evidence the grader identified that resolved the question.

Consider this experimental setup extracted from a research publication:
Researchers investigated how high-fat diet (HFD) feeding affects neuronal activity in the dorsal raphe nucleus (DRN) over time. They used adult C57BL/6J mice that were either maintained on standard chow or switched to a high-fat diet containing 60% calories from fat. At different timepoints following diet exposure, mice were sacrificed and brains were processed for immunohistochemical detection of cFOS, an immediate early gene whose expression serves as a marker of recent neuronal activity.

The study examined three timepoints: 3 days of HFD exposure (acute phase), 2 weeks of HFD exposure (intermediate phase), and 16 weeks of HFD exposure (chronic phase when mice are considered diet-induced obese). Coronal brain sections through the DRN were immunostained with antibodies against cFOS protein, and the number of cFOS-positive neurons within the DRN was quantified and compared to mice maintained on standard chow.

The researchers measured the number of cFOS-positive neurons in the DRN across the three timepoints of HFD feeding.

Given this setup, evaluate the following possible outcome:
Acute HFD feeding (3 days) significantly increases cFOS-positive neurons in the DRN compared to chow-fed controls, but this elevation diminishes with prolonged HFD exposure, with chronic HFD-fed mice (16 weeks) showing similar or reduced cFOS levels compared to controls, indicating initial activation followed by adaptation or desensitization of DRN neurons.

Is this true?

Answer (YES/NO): NO